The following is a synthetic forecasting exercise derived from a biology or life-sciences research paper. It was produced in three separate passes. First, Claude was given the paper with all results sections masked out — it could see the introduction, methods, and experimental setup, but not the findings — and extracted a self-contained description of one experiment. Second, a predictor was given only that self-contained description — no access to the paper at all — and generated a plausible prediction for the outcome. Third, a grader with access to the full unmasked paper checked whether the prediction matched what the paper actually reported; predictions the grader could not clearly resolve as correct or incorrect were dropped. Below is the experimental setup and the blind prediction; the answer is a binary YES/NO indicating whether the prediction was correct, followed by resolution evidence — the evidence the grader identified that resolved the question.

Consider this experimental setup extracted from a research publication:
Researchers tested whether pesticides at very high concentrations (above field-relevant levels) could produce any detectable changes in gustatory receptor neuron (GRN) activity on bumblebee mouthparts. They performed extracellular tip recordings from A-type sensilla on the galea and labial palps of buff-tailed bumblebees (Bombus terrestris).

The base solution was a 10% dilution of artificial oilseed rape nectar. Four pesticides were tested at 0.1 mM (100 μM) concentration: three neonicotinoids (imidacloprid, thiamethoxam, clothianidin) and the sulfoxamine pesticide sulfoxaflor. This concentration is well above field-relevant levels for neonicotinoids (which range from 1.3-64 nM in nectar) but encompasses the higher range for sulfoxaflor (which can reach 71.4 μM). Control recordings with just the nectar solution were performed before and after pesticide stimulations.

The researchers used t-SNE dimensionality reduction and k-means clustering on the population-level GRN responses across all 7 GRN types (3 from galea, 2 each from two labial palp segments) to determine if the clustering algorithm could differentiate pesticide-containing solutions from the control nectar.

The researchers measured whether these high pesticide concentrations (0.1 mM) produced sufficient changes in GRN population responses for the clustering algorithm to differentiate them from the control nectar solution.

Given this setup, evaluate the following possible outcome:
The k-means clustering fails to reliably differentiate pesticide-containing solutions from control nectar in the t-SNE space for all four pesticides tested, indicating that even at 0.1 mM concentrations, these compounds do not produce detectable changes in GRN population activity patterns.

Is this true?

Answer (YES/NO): YES